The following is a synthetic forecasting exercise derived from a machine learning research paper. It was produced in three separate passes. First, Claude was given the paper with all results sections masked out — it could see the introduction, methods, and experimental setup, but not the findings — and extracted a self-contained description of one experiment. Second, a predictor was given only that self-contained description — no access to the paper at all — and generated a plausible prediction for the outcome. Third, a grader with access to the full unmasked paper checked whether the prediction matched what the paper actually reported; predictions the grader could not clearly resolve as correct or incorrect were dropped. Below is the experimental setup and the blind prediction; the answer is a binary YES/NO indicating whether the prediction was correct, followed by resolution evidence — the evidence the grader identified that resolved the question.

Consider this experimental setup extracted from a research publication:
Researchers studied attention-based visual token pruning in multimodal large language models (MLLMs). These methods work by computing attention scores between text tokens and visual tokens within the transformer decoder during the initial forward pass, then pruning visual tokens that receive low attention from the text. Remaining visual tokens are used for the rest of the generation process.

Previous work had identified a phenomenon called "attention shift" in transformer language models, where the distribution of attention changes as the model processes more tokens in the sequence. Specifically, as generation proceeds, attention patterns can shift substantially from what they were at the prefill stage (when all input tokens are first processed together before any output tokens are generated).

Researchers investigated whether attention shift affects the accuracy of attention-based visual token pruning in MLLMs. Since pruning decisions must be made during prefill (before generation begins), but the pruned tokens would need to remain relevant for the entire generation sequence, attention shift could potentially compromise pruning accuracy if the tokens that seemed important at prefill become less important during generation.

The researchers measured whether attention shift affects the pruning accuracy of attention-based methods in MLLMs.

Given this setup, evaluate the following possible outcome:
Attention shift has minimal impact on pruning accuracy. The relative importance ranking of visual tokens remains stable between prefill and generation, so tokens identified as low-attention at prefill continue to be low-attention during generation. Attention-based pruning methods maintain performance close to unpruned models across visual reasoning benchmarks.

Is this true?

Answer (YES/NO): NO